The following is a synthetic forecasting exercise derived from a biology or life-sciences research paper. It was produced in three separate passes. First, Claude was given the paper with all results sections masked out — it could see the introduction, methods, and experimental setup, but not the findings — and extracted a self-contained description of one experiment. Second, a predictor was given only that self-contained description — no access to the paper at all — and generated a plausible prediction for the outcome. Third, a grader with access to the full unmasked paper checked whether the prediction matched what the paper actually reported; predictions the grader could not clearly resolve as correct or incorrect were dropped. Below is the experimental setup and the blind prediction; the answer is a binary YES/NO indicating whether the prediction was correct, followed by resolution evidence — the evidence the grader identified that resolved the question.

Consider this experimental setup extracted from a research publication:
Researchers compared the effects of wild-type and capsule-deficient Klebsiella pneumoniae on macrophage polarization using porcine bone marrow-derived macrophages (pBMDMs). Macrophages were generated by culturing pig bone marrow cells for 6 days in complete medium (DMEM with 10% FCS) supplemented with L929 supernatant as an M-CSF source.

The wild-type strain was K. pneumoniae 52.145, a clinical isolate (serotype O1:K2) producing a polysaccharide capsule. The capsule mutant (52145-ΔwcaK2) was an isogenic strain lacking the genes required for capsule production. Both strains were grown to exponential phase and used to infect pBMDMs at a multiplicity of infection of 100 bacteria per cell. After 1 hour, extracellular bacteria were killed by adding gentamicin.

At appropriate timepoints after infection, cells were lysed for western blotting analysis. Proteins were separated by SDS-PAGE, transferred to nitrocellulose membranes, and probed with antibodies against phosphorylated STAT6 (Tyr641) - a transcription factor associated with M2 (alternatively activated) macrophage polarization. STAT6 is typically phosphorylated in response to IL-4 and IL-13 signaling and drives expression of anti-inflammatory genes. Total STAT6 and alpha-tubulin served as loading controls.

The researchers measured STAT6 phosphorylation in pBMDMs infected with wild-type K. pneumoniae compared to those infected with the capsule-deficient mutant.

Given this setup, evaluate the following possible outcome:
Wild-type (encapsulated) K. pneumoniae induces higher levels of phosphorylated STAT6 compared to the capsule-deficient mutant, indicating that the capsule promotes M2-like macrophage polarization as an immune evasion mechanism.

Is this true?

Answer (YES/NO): YES